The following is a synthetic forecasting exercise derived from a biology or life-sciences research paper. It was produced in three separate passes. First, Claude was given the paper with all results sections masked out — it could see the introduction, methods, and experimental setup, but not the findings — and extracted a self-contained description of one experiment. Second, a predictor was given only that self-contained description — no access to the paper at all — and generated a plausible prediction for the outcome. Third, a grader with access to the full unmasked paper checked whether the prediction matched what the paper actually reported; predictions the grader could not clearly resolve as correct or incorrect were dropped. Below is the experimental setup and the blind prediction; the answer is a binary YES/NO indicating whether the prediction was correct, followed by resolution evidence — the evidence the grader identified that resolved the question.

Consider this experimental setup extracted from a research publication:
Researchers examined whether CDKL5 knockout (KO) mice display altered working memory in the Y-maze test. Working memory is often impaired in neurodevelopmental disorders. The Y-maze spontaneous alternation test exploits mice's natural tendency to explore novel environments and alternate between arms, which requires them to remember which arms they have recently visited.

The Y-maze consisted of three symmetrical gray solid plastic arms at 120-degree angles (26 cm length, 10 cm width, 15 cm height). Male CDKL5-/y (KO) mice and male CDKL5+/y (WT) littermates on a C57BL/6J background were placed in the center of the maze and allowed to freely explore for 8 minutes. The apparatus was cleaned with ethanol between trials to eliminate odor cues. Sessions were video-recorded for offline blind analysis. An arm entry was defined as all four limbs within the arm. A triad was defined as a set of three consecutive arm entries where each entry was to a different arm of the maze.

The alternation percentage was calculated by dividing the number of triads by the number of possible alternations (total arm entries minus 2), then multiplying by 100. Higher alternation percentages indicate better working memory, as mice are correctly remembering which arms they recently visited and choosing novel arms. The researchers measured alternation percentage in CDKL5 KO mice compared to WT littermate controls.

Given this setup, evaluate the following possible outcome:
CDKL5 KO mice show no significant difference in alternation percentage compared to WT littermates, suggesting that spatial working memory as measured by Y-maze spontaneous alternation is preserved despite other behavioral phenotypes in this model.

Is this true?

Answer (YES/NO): NO